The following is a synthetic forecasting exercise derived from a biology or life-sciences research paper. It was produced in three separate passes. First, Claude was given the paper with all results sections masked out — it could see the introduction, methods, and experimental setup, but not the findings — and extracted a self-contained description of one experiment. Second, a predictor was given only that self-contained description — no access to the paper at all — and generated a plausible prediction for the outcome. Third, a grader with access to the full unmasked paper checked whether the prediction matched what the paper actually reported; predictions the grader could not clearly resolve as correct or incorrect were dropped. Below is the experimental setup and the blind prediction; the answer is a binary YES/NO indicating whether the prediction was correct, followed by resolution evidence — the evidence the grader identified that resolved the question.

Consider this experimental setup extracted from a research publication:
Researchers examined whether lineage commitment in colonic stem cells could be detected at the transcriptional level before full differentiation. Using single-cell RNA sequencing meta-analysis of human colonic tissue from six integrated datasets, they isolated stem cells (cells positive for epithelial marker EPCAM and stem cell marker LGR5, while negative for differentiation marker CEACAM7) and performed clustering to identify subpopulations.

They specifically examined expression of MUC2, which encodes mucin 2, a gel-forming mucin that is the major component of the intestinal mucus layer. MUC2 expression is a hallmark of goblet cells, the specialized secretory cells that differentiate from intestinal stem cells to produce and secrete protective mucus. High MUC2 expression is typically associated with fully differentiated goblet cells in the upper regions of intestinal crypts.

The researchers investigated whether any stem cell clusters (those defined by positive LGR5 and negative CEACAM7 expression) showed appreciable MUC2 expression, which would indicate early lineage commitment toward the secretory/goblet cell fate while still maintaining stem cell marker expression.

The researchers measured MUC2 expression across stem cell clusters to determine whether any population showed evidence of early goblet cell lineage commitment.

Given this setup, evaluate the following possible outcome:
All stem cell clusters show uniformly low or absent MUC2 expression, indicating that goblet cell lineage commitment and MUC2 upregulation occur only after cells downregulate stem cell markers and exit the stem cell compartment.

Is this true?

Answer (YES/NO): NO